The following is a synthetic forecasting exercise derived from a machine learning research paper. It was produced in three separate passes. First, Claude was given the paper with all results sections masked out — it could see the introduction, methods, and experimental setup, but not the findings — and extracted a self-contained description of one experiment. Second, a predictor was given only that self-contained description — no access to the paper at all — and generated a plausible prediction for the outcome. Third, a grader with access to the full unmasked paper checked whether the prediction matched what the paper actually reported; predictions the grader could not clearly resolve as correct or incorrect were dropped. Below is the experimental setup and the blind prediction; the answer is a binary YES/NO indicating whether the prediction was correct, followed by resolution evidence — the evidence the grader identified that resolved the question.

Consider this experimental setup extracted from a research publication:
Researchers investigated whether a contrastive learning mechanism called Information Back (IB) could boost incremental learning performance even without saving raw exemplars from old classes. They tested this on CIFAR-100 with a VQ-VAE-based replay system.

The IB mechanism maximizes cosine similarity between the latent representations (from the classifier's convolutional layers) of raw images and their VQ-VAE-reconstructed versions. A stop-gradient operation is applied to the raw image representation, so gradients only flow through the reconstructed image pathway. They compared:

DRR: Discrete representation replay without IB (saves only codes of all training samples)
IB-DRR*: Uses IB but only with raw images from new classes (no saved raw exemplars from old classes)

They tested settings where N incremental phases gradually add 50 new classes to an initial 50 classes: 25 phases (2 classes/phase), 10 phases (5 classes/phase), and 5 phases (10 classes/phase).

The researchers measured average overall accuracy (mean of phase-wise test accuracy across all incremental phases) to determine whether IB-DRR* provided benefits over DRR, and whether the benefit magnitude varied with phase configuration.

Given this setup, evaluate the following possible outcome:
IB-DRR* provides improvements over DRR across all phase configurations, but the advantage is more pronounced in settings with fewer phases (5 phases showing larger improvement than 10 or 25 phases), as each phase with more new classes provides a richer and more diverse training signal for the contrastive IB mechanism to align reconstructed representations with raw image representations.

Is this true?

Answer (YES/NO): NO